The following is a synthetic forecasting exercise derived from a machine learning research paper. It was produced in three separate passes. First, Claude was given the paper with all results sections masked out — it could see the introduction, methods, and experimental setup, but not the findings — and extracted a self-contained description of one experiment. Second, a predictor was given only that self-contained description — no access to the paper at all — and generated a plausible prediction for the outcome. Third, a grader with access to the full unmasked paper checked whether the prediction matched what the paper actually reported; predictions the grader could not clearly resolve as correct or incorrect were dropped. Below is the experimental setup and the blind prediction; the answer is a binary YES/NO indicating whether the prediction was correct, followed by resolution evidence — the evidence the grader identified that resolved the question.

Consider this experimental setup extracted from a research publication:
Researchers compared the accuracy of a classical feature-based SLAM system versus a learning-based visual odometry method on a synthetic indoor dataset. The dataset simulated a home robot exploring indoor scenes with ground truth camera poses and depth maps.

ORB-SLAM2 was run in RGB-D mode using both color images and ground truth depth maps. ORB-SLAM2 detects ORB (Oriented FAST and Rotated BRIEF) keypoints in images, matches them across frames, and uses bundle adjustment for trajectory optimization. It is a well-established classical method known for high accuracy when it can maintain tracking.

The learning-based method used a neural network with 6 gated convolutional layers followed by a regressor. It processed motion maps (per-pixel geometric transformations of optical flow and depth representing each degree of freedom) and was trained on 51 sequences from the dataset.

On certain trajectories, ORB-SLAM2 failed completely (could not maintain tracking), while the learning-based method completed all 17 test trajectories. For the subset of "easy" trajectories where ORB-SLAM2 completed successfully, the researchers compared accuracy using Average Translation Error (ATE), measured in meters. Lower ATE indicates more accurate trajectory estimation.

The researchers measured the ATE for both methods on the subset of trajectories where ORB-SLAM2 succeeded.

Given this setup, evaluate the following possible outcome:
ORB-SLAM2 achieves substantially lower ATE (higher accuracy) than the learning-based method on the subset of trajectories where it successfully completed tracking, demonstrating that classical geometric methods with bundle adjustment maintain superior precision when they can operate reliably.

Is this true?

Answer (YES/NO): YES